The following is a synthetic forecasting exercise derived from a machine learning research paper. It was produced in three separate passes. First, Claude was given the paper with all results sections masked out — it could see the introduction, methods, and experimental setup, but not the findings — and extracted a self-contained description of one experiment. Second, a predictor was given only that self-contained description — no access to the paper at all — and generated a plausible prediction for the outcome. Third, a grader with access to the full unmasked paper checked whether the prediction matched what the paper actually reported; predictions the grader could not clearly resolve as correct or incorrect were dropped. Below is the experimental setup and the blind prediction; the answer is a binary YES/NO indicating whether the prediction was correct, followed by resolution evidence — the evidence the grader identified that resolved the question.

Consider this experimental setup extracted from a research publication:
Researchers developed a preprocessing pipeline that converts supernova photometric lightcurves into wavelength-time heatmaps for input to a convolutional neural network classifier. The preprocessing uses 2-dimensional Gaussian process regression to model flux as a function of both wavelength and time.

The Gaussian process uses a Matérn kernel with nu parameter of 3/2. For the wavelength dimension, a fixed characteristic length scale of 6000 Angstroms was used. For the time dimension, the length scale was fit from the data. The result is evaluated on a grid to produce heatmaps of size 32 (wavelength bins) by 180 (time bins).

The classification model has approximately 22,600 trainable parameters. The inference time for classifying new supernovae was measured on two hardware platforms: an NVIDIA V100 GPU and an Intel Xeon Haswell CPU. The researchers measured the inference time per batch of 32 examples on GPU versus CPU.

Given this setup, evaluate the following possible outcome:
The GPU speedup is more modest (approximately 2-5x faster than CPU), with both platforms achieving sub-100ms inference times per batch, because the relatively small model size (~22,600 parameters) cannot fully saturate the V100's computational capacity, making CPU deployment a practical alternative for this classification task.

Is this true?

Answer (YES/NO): YES